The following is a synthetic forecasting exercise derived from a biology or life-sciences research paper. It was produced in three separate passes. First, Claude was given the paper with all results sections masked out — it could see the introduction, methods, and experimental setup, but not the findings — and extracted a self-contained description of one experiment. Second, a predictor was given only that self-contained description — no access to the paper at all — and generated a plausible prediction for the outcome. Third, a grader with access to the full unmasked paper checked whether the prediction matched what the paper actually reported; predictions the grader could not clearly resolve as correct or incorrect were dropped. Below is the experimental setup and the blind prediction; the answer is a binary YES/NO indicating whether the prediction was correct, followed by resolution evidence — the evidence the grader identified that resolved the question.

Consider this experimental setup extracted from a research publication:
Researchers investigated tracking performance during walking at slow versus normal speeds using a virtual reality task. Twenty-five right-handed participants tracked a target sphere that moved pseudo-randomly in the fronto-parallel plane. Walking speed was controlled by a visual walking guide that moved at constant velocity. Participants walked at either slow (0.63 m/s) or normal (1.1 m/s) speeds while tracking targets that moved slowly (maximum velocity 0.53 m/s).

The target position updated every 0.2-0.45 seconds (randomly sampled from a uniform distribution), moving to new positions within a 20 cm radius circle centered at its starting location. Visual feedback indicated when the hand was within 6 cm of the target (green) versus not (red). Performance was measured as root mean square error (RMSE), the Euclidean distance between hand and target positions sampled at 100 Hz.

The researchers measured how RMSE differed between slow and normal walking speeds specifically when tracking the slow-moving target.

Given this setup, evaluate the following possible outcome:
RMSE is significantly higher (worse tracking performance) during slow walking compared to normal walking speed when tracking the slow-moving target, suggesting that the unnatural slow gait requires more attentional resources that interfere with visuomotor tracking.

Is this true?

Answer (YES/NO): YES